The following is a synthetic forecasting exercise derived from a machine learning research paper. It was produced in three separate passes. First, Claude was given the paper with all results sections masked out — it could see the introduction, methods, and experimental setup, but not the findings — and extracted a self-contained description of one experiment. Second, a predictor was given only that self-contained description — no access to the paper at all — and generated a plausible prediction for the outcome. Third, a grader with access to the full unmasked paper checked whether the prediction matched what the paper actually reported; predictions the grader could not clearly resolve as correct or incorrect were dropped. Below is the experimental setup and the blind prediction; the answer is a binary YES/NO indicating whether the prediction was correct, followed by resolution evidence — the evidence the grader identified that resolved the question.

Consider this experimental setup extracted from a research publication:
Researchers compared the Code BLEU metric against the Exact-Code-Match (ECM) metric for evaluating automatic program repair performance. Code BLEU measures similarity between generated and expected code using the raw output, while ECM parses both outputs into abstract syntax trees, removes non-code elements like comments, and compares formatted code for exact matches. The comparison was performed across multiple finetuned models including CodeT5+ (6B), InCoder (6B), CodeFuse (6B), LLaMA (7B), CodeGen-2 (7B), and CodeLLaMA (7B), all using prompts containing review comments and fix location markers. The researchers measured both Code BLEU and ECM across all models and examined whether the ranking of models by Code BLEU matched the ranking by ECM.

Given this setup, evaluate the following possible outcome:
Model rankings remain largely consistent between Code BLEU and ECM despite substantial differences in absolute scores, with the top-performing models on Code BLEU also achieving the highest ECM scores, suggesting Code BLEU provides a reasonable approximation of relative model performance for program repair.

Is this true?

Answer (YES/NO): NO